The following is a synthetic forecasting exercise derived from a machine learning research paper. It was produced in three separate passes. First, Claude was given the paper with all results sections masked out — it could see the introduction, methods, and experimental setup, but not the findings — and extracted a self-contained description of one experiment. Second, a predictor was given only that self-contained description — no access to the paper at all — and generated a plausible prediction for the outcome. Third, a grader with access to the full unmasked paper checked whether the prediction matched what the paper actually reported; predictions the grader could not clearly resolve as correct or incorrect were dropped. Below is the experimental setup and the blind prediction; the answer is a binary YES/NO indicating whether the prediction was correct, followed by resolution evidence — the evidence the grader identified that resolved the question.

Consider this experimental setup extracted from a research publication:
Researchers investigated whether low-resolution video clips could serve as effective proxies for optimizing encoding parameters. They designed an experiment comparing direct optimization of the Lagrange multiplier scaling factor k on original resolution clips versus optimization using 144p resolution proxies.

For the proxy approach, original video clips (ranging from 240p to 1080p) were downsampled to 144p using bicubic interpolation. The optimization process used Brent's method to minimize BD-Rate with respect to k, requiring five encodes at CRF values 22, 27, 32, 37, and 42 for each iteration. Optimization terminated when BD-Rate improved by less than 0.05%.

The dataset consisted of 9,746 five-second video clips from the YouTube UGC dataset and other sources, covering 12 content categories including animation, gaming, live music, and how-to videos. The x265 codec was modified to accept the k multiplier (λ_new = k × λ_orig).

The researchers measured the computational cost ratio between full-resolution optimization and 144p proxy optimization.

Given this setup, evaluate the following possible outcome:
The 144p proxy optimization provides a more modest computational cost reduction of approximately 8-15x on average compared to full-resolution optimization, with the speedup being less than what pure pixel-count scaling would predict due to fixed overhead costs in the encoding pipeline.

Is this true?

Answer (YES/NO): NO